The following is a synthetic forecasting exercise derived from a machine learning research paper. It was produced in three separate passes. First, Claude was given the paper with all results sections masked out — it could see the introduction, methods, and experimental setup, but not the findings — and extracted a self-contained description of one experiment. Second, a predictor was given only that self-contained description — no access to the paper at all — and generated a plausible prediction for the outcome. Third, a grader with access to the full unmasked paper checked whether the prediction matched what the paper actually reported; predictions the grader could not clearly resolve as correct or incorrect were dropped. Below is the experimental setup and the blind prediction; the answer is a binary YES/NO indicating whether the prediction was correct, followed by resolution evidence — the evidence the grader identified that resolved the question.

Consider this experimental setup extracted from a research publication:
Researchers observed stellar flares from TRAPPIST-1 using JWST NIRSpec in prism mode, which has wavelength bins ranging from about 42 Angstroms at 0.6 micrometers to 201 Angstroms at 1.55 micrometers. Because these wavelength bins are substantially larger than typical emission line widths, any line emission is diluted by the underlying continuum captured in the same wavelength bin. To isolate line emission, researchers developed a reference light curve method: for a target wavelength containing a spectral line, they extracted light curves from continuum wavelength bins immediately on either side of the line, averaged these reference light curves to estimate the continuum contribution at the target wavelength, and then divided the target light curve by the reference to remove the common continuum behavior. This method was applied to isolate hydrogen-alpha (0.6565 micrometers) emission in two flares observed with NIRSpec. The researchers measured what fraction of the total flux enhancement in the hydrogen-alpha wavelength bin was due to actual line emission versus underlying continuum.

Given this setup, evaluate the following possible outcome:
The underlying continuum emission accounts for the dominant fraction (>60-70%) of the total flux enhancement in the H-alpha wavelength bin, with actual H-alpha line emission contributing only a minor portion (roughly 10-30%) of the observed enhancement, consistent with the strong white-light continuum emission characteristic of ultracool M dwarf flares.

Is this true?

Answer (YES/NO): NO